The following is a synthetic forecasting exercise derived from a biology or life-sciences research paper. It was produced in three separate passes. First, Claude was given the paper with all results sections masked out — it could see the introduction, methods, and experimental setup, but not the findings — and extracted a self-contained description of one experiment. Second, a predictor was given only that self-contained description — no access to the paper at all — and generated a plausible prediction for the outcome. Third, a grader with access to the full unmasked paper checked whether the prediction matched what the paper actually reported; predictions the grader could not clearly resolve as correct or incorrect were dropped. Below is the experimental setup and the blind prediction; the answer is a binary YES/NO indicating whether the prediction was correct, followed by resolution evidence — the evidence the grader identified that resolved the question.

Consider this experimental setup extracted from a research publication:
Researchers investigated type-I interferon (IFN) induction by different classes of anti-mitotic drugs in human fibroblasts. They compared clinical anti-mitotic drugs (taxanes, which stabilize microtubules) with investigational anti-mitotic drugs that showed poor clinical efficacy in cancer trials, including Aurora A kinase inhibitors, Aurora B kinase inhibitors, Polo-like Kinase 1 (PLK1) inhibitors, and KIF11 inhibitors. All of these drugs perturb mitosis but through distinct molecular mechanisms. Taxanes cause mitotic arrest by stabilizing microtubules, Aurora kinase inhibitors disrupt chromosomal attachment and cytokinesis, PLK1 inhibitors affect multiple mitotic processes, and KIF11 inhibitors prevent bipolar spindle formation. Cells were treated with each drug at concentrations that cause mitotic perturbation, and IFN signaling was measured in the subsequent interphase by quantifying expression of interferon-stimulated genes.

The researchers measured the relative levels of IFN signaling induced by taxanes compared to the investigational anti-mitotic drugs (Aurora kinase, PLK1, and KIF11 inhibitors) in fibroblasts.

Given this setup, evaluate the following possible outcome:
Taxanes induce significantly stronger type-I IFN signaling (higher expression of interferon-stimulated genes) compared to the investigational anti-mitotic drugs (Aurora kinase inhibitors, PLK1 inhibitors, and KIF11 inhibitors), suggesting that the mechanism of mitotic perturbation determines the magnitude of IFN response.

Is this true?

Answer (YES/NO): YES